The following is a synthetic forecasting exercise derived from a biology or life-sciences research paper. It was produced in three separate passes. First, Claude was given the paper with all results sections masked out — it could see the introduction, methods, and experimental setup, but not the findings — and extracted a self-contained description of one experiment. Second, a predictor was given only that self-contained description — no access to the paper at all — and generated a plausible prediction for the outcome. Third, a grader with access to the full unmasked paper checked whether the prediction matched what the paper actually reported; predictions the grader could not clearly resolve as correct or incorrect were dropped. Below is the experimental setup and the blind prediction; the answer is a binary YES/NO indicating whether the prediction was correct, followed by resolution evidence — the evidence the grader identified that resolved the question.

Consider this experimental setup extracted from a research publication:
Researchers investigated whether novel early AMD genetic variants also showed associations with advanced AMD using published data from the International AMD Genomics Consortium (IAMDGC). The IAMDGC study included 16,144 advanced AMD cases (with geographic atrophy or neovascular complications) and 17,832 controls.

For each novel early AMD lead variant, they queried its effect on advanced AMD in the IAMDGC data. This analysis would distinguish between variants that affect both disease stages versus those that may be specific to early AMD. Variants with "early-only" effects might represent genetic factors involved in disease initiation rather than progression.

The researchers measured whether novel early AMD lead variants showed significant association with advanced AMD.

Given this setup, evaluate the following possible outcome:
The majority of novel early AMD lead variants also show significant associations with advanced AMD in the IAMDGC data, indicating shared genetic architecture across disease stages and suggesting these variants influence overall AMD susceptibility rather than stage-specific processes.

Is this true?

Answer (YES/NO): YES